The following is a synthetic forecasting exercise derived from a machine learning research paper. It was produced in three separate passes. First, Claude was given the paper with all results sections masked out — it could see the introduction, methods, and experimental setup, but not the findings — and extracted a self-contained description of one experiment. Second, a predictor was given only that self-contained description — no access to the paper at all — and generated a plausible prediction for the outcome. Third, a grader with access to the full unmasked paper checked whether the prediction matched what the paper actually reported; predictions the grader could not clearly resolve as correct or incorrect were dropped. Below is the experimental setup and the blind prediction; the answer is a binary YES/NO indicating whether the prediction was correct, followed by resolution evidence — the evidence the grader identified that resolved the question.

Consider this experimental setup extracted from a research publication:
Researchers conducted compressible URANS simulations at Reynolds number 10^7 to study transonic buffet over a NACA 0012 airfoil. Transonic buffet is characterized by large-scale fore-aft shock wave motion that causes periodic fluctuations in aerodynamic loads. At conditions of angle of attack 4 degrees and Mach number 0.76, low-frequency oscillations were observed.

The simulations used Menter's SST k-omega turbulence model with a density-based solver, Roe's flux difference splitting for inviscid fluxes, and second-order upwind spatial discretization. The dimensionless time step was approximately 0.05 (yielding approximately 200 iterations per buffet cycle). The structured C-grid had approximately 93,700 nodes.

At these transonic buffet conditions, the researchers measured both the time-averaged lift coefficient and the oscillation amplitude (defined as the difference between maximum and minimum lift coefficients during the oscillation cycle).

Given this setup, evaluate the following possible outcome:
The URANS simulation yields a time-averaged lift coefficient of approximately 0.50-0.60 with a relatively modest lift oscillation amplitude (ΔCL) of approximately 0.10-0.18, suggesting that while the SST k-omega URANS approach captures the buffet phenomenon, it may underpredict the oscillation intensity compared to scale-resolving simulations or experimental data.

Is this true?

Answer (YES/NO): NO